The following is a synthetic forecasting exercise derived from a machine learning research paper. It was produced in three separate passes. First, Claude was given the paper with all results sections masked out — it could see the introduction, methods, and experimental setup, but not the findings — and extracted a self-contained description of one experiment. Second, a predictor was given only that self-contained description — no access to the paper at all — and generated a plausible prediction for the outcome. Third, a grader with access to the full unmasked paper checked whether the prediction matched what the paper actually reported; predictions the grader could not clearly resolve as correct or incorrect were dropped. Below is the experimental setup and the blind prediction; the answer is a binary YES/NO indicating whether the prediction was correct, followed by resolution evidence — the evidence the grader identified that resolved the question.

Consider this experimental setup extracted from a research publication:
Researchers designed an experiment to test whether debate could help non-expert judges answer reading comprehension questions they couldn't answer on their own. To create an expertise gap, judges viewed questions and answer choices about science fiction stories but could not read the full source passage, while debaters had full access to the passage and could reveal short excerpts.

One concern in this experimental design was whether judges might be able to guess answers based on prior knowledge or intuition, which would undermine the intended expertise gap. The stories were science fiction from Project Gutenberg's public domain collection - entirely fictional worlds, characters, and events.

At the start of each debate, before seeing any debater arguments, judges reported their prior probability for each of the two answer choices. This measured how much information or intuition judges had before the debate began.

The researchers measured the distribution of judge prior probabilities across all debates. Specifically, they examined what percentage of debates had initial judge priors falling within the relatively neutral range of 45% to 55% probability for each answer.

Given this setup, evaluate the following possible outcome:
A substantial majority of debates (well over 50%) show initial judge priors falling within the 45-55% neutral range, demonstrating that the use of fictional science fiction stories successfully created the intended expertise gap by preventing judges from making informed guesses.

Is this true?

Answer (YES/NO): YES